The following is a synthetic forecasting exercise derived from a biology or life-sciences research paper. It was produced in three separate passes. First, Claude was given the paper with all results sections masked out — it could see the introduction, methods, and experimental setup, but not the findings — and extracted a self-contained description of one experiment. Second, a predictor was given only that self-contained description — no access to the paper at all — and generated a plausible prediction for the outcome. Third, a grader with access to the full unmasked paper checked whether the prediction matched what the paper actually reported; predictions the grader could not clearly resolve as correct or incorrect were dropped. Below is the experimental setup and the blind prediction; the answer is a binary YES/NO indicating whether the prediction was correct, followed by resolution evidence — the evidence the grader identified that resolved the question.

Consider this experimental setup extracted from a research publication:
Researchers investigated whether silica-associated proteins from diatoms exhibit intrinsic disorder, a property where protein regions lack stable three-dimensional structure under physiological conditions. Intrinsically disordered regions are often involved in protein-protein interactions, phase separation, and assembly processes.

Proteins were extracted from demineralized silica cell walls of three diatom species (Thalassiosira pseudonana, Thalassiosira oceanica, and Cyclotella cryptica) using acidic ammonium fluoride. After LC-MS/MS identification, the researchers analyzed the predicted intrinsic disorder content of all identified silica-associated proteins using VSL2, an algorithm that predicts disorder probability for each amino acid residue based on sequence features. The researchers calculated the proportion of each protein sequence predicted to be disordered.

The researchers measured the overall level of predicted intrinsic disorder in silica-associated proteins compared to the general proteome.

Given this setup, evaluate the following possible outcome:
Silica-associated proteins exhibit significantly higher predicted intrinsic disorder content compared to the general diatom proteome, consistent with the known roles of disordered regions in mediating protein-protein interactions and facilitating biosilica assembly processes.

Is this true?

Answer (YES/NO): YES